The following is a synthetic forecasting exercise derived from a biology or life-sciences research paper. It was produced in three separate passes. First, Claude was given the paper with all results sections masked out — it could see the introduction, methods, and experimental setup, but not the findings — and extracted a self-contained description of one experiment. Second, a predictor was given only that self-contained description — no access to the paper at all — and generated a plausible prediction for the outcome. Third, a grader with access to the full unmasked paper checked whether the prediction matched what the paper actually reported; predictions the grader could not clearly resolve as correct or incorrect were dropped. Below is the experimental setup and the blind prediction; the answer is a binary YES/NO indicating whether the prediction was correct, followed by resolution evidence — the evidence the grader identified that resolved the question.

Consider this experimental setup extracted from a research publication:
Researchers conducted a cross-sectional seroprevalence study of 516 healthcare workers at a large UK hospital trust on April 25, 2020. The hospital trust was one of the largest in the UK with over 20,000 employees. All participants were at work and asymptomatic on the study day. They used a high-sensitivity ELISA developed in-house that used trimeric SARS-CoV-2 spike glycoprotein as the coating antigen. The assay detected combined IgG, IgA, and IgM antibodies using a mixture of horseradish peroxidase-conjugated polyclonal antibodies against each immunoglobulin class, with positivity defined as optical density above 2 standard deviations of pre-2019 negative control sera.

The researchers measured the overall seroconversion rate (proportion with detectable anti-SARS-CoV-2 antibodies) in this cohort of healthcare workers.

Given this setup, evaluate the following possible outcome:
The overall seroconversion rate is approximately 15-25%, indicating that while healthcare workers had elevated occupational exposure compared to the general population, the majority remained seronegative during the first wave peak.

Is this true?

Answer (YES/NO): YES